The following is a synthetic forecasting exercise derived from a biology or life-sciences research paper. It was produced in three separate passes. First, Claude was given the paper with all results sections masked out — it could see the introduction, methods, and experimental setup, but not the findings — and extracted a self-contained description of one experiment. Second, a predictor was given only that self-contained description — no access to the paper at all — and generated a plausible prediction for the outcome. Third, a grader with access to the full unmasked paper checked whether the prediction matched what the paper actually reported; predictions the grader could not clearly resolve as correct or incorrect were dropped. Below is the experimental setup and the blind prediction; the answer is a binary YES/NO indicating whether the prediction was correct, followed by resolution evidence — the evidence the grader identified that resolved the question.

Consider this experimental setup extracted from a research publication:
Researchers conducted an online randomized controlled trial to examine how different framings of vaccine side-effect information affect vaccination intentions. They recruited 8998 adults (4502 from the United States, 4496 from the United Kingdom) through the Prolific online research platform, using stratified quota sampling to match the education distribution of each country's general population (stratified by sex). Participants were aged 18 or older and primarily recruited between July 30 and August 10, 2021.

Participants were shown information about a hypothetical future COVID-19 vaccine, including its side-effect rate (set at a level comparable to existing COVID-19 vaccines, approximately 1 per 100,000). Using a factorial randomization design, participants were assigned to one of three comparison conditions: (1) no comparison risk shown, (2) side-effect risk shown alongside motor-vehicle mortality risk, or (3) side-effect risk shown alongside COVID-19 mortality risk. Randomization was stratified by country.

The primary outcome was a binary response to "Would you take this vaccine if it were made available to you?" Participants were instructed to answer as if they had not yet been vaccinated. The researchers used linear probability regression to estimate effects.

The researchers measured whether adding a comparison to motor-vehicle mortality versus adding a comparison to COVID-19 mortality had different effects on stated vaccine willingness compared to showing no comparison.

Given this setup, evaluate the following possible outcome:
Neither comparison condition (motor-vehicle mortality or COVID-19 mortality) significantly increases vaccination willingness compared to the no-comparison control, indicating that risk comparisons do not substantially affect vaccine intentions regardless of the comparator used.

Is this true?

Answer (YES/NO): NO